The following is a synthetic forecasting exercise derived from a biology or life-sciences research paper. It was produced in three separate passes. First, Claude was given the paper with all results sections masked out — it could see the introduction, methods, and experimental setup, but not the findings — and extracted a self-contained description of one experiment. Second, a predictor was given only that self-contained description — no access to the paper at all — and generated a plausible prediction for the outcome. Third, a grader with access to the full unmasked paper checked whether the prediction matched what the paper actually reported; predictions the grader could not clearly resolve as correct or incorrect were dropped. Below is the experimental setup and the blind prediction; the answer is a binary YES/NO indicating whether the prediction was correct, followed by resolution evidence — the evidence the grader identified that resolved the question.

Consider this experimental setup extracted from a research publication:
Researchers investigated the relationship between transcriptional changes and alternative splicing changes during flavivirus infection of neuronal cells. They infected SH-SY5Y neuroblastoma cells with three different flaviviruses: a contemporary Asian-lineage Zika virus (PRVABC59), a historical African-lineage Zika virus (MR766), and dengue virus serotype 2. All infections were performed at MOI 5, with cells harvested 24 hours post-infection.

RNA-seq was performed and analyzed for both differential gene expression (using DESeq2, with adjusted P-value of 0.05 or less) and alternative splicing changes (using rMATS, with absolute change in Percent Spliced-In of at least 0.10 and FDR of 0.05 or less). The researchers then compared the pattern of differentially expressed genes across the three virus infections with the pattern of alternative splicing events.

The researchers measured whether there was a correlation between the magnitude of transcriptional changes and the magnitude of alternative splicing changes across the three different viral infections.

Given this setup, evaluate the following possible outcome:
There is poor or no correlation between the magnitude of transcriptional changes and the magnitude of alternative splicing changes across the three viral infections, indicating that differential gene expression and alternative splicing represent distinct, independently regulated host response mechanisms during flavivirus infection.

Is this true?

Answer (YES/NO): NO